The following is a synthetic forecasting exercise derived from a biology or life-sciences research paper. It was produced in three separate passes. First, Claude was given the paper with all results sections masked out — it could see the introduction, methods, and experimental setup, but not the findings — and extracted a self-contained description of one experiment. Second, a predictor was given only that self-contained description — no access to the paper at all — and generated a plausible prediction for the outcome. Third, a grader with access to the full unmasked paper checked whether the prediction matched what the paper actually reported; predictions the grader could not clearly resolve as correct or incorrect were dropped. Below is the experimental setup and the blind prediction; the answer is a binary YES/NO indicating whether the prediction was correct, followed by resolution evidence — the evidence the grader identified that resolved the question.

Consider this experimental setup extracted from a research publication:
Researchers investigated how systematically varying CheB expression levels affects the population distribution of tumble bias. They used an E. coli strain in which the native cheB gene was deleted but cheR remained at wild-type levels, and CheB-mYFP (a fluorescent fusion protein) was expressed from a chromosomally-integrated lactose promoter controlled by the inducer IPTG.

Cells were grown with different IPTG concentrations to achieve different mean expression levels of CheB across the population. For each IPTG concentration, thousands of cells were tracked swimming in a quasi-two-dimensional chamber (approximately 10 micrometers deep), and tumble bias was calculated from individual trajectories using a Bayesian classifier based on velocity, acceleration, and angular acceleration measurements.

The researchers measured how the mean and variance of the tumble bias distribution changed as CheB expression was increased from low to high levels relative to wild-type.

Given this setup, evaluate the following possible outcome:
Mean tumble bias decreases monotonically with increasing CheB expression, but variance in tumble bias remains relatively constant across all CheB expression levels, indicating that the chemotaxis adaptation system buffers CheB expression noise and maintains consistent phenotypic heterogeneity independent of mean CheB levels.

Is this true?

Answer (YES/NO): NO